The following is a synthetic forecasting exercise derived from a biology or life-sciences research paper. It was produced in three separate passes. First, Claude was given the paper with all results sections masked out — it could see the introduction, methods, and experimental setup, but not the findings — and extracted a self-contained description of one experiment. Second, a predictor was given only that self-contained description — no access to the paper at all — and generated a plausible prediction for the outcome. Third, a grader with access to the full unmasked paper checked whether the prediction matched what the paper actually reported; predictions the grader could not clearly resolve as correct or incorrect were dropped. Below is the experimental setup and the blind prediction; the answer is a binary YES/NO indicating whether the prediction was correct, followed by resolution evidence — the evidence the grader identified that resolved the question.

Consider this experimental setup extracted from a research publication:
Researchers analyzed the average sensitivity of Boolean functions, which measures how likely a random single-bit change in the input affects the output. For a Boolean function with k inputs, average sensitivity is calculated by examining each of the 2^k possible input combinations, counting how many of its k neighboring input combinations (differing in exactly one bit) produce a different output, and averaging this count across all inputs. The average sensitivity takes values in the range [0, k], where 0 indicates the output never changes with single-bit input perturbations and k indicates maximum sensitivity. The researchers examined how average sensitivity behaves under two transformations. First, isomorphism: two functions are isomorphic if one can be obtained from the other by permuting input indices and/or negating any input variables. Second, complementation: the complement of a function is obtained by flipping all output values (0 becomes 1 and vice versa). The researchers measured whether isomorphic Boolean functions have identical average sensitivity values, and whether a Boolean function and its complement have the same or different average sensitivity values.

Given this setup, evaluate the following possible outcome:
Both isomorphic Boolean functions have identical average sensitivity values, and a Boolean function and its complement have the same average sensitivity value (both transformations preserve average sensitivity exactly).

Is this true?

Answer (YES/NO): YES